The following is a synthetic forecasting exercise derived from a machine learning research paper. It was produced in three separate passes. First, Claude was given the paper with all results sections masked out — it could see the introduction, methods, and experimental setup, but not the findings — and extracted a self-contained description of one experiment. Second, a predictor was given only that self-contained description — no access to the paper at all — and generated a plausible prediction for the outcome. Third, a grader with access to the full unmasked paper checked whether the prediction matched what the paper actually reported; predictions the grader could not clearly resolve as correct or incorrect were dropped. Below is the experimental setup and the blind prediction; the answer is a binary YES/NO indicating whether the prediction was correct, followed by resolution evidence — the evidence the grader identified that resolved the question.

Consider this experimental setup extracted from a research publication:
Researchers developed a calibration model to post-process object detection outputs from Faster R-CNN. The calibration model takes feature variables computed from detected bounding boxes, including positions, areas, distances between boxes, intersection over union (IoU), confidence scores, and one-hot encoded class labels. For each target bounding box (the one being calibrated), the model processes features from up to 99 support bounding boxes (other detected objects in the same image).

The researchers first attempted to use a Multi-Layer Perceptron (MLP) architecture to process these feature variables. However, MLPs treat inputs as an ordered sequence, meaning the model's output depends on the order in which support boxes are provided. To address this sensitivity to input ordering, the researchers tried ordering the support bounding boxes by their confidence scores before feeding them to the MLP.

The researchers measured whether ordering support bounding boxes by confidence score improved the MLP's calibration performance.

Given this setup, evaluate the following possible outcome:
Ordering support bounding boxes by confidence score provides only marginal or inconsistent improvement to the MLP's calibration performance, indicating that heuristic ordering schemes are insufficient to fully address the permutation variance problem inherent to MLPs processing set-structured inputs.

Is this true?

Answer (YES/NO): YES